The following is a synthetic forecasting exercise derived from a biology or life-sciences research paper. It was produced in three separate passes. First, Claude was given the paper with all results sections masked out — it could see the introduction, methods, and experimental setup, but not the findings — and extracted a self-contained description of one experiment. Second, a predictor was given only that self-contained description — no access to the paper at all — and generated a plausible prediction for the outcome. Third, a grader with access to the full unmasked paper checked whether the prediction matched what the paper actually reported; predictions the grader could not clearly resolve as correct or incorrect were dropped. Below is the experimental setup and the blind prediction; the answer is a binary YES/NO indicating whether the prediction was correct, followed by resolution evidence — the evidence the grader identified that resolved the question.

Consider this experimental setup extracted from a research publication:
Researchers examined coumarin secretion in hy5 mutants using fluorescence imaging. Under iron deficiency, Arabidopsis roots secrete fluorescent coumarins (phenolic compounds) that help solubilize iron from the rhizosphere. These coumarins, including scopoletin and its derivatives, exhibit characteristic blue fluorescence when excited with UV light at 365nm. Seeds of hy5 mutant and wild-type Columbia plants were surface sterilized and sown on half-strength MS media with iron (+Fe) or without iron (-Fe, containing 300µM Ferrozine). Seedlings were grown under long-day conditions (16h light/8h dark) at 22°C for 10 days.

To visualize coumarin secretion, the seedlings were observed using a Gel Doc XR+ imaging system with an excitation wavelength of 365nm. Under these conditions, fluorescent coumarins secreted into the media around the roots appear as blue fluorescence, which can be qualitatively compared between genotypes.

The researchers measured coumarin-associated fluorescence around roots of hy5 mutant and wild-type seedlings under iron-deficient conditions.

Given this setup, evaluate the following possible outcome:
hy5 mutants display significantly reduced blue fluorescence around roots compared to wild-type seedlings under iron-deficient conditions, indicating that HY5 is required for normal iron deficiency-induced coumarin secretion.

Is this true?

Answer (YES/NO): YES